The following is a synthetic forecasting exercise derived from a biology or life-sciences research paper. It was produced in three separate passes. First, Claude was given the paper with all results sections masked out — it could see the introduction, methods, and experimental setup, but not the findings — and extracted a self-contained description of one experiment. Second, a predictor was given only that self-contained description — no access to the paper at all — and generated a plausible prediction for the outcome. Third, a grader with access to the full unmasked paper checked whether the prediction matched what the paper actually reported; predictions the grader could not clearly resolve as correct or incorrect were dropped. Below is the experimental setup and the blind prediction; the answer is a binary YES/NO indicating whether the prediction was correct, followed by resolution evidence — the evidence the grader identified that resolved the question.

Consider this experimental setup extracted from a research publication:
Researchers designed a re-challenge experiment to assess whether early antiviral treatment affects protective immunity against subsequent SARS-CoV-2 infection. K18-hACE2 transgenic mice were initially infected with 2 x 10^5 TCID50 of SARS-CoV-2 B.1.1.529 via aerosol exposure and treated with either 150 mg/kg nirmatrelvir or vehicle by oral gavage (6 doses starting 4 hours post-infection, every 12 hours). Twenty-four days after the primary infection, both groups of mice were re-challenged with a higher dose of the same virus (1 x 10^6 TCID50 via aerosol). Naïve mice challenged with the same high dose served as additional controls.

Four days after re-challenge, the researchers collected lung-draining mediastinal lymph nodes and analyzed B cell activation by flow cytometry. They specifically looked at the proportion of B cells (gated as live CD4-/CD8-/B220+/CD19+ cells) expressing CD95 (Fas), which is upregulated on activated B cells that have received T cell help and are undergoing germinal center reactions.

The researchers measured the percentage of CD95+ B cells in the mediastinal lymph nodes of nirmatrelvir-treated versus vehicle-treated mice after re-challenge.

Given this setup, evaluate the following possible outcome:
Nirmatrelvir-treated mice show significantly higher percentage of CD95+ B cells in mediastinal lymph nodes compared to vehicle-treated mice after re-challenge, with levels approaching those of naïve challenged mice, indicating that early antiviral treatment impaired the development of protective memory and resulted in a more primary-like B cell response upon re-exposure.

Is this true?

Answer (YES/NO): NO